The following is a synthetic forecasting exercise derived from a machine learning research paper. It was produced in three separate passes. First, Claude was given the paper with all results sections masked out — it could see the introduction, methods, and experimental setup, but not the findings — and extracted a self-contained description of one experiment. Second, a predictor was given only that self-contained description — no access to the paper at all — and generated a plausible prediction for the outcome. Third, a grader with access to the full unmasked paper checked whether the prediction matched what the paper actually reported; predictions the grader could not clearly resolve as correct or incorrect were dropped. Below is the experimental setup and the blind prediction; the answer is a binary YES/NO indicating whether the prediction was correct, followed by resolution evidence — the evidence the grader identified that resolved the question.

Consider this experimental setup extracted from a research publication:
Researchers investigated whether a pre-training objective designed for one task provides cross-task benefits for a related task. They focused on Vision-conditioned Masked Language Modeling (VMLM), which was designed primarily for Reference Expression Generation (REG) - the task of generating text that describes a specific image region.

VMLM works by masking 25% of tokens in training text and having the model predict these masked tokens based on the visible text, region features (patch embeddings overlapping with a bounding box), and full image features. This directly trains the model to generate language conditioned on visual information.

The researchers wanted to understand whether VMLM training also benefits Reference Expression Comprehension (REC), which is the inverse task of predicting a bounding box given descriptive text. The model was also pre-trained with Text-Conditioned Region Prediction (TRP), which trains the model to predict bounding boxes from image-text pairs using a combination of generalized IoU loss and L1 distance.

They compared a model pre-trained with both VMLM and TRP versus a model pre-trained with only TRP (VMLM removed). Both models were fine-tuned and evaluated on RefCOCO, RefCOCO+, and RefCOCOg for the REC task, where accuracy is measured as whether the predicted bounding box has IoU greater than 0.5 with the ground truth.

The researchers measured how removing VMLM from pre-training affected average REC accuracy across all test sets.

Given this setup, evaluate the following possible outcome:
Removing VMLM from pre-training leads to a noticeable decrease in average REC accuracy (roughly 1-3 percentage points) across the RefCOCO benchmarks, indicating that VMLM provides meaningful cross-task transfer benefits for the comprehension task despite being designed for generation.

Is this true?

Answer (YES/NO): YES